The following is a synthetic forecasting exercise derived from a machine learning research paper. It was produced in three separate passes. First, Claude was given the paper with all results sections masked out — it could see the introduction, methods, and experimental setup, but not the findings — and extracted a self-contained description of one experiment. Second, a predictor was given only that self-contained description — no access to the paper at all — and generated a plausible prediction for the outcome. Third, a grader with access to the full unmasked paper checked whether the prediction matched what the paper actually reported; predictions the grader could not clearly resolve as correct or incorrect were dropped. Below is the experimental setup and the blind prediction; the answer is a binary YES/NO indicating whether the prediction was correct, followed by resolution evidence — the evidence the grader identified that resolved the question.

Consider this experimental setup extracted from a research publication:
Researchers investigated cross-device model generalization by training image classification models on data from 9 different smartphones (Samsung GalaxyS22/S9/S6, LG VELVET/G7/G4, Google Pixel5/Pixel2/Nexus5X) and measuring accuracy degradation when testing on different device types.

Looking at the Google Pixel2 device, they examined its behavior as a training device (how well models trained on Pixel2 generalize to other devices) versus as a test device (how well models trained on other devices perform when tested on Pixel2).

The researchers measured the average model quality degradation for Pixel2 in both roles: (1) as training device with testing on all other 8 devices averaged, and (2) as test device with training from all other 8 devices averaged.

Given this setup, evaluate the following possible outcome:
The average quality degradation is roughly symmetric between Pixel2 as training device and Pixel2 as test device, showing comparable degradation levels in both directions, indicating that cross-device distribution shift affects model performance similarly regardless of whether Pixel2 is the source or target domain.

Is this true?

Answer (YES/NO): NO